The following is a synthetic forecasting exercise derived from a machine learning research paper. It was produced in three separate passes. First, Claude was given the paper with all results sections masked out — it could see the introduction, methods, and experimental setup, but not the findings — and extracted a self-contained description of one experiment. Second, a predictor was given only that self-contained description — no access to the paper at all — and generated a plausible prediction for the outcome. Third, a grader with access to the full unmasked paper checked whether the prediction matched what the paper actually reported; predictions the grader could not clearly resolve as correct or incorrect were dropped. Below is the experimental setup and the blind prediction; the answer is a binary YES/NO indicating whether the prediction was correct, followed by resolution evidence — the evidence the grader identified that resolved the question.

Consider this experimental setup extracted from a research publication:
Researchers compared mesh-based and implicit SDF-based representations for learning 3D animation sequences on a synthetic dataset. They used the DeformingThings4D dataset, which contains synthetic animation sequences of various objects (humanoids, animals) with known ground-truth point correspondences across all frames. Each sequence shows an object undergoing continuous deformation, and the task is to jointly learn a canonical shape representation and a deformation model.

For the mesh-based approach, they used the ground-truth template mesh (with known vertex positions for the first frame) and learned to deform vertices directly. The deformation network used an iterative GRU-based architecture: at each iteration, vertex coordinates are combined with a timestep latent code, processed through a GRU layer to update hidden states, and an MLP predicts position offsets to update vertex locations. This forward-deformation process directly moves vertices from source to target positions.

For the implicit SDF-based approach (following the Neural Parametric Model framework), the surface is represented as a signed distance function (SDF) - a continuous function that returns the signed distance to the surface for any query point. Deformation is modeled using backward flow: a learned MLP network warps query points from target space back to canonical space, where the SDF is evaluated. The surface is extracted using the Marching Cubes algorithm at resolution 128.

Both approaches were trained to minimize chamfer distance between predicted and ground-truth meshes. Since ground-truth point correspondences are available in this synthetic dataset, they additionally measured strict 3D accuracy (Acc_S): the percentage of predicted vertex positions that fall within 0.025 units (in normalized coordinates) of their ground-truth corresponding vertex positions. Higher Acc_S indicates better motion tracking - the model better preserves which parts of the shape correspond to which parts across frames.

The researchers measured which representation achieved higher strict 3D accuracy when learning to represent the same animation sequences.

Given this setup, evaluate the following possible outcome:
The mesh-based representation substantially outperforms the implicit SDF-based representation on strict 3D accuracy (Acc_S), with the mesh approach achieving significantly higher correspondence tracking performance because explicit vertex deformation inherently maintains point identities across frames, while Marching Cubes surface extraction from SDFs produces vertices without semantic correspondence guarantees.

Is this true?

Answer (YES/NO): YES